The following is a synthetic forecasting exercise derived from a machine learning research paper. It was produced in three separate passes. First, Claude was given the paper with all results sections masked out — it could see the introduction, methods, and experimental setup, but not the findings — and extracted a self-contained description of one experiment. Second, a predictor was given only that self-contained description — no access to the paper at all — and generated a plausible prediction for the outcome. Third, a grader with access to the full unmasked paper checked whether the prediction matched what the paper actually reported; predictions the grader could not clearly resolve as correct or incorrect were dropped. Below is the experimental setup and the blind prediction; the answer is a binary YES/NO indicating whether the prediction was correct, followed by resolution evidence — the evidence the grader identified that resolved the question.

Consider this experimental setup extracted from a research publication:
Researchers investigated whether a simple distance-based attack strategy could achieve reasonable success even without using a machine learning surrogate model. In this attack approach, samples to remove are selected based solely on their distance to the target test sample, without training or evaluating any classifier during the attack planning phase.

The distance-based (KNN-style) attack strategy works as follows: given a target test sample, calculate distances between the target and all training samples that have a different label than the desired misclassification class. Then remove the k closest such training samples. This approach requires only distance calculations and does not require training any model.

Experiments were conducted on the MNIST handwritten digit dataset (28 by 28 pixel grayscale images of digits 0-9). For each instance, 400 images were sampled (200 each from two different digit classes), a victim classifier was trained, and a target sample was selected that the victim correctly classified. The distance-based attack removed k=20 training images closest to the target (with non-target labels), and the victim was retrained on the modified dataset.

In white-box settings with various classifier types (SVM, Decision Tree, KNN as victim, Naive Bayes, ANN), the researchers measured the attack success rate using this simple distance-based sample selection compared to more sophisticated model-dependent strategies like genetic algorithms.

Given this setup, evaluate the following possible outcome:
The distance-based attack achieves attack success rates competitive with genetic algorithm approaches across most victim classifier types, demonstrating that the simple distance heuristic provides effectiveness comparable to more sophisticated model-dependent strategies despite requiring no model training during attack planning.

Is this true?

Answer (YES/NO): NO